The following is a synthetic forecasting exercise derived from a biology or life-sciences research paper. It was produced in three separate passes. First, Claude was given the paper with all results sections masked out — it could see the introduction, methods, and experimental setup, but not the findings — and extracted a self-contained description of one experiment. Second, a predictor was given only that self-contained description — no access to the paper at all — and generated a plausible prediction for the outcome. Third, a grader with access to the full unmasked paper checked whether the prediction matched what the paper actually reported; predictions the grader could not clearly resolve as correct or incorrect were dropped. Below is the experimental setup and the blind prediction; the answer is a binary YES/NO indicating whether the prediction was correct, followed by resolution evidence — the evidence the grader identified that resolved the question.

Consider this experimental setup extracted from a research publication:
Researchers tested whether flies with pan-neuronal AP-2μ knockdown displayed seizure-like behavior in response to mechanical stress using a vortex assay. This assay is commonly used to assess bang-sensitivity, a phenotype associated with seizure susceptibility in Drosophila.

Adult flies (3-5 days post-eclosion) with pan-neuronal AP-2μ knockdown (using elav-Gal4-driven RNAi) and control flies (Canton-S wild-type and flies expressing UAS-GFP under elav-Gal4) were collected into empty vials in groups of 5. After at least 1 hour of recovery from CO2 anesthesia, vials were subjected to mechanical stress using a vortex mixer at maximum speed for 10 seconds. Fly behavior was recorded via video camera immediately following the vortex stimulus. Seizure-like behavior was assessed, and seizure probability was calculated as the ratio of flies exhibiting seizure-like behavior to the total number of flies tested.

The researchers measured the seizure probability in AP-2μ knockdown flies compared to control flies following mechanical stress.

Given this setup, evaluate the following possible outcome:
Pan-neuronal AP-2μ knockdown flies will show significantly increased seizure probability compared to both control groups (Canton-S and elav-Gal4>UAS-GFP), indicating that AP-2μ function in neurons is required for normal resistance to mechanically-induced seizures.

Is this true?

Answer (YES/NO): NO